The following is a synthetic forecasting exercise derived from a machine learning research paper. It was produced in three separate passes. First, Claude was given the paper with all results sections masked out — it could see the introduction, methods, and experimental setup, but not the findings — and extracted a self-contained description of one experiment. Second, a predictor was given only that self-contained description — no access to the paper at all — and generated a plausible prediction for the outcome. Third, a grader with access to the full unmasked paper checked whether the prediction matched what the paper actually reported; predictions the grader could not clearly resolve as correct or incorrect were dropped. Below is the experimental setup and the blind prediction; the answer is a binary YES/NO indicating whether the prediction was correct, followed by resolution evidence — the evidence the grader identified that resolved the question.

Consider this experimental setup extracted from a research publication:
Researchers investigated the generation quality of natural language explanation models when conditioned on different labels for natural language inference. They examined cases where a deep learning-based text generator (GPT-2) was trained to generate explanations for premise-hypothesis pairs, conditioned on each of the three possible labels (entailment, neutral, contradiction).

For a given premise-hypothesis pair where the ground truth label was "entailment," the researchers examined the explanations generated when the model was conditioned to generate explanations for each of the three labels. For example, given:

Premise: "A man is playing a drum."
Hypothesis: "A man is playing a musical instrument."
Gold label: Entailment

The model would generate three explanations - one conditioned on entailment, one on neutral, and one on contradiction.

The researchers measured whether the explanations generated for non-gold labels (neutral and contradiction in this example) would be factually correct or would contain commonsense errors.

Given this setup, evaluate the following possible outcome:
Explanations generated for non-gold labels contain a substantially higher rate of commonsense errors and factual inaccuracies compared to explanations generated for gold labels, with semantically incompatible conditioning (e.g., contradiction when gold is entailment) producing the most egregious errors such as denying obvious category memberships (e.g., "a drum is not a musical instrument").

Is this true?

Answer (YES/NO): YES